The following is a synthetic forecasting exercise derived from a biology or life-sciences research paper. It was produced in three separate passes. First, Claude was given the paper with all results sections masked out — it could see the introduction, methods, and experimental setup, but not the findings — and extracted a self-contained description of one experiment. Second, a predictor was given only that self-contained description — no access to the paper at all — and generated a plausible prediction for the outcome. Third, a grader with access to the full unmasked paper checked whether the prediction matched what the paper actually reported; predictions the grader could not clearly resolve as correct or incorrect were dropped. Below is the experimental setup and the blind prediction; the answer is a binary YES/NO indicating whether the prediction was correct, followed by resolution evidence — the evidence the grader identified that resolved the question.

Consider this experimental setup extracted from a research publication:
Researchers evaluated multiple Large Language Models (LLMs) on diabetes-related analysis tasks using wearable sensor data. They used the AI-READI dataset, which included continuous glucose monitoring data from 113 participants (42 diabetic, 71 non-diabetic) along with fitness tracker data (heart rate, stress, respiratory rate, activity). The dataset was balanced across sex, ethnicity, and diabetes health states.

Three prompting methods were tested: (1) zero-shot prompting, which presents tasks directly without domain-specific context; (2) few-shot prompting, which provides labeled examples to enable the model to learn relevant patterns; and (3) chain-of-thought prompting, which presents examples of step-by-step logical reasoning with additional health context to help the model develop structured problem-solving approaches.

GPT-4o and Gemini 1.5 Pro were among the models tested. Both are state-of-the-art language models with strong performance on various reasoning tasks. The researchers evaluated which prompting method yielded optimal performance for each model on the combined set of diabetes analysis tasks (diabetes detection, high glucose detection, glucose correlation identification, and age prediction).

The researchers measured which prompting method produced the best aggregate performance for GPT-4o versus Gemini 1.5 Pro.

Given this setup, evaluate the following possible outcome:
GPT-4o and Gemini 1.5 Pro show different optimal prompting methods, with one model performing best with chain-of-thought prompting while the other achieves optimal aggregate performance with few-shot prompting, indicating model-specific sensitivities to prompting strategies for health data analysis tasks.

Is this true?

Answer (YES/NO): YES